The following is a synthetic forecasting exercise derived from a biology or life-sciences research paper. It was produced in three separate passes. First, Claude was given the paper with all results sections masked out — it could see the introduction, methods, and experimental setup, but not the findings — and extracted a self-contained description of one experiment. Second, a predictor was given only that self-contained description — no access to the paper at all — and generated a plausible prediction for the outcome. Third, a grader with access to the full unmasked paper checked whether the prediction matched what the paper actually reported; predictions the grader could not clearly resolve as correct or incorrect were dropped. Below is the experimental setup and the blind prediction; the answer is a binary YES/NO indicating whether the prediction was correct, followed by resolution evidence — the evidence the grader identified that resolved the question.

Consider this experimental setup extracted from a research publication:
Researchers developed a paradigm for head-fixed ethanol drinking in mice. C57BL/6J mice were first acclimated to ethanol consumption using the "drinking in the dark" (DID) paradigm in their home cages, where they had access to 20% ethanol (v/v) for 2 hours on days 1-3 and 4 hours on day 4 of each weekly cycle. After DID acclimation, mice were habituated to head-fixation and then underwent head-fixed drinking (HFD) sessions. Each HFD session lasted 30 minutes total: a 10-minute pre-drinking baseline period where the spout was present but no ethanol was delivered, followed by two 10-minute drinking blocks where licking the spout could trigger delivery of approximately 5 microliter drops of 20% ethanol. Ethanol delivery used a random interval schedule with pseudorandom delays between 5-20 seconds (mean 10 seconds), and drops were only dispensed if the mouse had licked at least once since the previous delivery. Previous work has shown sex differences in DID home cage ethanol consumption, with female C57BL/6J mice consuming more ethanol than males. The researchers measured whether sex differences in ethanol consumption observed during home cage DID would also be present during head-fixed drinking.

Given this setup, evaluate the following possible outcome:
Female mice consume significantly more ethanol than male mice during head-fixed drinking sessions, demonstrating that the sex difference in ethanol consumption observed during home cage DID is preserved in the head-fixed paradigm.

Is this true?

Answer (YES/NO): YES